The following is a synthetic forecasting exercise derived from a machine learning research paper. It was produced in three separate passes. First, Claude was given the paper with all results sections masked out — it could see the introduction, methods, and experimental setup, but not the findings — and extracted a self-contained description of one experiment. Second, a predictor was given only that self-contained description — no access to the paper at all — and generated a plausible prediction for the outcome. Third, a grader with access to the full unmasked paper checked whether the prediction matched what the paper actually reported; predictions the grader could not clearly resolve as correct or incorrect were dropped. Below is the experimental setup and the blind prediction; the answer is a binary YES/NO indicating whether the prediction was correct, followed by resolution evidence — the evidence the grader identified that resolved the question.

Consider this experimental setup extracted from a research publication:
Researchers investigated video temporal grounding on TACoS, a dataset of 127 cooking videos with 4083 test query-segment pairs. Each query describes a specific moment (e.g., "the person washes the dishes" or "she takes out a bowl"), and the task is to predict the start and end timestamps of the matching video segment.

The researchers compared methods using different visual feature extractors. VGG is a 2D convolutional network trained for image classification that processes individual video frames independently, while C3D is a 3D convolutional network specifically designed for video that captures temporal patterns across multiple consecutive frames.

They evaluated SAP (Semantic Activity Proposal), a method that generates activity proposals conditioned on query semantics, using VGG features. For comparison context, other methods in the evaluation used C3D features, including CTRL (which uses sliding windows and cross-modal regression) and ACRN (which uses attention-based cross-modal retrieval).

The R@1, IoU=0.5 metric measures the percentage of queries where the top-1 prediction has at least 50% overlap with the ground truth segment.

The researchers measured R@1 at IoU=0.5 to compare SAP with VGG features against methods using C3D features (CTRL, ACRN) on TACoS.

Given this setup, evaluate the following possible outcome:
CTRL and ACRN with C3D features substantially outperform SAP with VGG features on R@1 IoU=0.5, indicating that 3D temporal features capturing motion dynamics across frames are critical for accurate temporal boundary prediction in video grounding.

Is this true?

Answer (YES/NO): NO